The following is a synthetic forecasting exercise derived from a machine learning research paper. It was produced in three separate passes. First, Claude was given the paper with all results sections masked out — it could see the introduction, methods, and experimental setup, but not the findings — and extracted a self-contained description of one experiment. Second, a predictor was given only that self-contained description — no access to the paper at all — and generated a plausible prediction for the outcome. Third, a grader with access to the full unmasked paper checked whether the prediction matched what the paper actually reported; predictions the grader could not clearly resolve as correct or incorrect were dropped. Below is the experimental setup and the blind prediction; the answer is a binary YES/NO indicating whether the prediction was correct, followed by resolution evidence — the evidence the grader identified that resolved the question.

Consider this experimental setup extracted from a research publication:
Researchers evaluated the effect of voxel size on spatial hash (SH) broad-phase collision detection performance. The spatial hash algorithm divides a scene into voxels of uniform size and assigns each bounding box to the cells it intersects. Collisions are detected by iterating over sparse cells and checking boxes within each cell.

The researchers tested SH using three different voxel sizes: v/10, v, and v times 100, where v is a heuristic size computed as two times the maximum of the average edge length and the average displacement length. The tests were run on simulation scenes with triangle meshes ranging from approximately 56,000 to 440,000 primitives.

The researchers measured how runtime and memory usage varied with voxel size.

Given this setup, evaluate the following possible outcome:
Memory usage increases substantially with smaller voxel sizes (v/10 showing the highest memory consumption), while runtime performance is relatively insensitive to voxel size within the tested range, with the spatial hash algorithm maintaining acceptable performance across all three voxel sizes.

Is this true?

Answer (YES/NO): NO